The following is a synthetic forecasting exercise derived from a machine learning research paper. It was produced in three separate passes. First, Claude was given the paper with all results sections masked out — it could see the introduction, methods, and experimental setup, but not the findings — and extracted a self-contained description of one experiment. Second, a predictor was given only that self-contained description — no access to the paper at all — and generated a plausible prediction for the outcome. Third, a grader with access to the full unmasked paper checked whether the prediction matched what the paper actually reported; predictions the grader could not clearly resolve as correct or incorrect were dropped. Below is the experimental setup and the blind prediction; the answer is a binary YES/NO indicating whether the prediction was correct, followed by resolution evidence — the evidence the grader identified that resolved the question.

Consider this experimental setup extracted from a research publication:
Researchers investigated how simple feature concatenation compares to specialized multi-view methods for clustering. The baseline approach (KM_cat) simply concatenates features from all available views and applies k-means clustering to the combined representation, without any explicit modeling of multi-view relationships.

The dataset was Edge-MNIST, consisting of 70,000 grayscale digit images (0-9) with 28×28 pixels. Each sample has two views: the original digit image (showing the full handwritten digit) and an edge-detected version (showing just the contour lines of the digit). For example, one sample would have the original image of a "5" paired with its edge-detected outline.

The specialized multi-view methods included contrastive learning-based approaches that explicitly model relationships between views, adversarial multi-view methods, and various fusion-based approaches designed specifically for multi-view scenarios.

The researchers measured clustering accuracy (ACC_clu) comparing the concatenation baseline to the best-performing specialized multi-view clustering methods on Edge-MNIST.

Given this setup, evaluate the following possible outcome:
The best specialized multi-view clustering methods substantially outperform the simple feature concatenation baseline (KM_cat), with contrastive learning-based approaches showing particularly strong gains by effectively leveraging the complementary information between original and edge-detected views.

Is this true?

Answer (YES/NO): YES